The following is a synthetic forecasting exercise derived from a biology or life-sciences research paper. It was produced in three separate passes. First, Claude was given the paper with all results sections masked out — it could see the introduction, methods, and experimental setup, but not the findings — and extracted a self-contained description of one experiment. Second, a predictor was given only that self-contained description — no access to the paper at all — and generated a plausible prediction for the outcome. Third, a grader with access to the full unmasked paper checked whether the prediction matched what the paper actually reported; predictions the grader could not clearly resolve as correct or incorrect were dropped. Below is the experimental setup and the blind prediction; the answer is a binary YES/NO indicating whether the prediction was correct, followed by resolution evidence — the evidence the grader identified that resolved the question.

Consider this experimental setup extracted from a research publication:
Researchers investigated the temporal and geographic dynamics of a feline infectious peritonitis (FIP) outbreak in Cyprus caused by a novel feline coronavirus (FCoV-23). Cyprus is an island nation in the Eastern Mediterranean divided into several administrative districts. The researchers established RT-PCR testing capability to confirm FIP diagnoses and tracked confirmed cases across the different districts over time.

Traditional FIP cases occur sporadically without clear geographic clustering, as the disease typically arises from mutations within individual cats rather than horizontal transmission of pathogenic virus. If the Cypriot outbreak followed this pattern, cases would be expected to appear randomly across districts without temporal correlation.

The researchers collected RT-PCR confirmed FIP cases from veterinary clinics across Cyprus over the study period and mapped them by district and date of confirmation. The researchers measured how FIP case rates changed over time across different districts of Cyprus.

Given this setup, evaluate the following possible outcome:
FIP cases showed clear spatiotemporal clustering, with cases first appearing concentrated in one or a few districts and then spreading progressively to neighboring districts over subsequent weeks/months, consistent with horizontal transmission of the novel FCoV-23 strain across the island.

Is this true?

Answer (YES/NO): YES